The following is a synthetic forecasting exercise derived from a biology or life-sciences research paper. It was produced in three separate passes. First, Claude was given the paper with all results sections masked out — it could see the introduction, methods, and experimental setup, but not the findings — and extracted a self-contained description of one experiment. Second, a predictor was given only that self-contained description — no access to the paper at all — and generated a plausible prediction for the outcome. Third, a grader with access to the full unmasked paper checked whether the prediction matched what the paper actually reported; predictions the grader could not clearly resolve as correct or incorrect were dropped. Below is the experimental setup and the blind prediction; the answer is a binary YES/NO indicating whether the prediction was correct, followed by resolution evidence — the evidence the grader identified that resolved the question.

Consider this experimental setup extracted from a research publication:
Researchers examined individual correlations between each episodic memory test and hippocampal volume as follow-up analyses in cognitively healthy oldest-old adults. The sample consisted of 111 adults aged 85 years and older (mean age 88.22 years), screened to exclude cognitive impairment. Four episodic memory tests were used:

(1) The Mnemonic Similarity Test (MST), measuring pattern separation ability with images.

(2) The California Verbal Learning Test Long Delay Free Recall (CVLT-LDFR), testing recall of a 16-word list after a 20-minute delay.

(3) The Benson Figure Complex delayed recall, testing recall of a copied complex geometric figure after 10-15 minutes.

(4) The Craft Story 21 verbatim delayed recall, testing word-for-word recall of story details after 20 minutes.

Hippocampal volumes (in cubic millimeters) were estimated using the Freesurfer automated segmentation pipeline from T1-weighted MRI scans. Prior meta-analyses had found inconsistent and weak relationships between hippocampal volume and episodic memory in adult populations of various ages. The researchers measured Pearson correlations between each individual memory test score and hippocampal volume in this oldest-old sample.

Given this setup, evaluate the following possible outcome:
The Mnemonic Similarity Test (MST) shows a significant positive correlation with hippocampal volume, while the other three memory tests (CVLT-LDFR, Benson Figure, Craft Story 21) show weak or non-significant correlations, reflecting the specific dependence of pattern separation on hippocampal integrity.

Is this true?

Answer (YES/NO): NO